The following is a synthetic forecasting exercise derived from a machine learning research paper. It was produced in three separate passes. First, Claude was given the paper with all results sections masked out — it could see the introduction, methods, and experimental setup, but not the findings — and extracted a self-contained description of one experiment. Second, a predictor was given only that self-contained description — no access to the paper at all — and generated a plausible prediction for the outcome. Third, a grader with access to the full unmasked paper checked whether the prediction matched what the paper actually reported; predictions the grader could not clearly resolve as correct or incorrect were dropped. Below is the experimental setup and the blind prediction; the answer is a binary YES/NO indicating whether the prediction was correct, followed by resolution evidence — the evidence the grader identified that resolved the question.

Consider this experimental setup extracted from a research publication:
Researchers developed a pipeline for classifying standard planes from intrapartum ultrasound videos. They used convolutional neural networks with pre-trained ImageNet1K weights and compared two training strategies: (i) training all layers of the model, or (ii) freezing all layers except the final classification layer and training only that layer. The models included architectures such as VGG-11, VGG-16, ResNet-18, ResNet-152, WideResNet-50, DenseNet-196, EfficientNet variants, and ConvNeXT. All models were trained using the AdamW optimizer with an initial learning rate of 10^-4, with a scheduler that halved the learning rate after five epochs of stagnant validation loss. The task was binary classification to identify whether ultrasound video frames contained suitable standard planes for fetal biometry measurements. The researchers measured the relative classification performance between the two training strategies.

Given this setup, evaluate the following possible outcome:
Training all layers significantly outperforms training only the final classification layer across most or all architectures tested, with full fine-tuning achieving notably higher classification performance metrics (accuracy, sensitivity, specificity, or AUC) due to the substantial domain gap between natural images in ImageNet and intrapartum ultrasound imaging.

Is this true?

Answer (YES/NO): YES